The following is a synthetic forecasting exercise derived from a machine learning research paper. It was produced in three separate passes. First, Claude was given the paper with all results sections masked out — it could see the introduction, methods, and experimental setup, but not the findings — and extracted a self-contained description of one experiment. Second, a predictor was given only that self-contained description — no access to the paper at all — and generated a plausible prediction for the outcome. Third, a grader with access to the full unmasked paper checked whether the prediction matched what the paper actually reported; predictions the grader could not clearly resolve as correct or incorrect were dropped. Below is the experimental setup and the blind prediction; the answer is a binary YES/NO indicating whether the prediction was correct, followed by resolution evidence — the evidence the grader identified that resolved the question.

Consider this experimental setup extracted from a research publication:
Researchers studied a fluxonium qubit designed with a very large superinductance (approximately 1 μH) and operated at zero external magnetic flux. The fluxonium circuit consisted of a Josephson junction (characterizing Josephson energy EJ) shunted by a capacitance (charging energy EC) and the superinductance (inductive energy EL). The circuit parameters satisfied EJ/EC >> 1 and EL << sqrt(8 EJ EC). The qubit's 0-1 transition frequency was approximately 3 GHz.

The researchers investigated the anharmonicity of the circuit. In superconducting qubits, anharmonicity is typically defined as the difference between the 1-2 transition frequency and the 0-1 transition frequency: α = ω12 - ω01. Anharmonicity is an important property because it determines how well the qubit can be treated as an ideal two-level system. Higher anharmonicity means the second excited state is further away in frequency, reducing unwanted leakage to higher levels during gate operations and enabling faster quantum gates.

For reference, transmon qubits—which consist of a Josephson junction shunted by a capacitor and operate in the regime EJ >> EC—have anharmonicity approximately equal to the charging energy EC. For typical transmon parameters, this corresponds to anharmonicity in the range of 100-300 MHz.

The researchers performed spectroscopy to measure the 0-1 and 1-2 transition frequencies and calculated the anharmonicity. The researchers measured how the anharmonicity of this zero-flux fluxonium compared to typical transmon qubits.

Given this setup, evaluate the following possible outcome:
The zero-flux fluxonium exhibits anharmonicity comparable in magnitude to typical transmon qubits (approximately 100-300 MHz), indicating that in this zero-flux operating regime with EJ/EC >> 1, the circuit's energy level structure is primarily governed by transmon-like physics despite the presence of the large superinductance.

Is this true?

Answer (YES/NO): NO